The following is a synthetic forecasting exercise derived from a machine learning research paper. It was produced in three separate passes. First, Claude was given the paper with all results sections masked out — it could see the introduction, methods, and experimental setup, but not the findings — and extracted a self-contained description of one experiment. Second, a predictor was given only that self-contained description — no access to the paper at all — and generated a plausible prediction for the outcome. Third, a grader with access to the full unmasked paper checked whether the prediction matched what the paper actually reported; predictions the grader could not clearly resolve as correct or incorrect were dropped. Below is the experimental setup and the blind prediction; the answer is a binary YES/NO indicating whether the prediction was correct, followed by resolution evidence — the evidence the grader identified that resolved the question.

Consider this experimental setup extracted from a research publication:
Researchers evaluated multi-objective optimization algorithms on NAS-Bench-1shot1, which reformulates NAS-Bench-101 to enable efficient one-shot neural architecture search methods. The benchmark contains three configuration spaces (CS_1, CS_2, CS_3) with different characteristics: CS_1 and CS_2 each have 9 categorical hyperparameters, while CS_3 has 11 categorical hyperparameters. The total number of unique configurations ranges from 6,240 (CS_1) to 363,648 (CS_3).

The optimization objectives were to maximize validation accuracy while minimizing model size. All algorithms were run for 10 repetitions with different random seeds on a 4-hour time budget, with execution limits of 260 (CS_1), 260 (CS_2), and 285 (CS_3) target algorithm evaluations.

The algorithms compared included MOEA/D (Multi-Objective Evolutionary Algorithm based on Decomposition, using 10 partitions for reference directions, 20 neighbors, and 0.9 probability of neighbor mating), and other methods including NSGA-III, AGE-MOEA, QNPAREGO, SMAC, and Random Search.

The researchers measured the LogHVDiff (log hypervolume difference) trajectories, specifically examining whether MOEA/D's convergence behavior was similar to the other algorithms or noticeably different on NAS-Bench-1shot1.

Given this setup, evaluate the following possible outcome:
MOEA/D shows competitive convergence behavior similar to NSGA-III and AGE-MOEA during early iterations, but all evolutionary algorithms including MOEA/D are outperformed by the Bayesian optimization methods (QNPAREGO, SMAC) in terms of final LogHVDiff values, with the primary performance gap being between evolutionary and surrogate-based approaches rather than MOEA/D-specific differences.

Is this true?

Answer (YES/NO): NO